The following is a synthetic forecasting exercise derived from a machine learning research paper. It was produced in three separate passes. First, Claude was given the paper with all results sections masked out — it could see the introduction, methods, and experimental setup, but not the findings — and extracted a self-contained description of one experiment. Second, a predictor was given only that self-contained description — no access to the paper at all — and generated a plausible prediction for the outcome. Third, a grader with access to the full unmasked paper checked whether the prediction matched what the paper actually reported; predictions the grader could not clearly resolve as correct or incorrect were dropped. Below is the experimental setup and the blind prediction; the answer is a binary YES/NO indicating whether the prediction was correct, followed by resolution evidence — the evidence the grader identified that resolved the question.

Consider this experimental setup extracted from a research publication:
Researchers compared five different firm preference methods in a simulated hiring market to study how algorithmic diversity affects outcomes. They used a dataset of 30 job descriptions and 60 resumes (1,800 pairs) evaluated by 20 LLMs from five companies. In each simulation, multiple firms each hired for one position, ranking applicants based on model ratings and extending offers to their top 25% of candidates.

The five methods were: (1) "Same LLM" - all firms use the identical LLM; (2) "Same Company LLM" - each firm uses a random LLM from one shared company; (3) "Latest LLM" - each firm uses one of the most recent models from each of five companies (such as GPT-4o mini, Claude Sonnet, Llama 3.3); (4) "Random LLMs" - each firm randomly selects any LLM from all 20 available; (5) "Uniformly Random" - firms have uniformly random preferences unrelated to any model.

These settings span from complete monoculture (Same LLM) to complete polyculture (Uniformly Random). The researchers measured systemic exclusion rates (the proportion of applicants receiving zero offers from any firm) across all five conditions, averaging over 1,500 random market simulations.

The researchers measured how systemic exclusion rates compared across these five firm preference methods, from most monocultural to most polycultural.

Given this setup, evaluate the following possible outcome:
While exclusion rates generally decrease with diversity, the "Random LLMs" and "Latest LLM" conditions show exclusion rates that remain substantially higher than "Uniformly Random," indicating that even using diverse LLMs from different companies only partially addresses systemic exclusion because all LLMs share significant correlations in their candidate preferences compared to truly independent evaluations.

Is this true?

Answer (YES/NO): YES